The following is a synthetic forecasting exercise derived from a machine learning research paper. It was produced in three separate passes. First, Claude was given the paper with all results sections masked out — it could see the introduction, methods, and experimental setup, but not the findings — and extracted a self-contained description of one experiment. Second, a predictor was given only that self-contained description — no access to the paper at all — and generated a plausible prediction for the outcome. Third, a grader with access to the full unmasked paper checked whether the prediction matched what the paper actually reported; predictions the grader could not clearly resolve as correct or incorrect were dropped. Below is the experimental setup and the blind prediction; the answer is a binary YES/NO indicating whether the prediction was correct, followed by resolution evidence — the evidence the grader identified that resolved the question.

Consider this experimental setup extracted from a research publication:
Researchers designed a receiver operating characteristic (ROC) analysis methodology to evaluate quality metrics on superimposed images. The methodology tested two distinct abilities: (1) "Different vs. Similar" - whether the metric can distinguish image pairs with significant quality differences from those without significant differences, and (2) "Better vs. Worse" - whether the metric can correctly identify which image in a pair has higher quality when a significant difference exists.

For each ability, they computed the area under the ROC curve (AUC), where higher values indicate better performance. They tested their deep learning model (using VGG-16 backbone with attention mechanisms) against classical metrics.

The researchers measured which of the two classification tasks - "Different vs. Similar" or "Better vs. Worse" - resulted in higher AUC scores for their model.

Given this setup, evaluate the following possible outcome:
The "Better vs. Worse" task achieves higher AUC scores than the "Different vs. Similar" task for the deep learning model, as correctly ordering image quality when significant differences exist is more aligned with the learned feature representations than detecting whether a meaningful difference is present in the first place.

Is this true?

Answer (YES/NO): YES